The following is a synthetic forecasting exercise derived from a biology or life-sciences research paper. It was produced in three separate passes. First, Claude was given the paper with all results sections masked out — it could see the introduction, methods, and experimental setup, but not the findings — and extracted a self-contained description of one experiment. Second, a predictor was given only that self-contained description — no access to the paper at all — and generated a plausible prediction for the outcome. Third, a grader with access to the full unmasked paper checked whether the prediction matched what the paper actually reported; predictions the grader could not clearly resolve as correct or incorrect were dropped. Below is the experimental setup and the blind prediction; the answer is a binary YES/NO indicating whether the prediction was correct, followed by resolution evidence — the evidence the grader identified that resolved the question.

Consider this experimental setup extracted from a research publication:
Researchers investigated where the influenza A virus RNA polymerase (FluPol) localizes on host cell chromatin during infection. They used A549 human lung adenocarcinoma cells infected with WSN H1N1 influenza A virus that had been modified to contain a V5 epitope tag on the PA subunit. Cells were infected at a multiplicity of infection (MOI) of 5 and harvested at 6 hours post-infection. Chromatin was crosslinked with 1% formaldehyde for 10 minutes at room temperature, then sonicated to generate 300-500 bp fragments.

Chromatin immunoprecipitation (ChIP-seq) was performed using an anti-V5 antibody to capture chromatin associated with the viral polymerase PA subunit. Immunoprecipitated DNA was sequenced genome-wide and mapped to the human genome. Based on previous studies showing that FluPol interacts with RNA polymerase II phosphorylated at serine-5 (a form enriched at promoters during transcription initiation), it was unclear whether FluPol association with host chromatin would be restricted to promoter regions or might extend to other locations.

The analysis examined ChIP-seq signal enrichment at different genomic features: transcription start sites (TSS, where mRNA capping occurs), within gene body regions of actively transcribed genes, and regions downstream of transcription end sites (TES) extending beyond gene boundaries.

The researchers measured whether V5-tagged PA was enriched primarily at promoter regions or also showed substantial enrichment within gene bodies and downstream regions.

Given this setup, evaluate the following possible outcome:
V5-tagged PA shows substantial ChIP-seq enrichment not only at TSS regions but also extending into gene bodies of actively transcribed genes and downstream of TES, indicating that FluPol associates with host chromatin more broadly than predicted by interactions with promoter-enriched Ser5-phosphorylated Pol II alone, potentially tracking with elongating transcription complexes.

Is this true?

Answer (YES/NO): YES